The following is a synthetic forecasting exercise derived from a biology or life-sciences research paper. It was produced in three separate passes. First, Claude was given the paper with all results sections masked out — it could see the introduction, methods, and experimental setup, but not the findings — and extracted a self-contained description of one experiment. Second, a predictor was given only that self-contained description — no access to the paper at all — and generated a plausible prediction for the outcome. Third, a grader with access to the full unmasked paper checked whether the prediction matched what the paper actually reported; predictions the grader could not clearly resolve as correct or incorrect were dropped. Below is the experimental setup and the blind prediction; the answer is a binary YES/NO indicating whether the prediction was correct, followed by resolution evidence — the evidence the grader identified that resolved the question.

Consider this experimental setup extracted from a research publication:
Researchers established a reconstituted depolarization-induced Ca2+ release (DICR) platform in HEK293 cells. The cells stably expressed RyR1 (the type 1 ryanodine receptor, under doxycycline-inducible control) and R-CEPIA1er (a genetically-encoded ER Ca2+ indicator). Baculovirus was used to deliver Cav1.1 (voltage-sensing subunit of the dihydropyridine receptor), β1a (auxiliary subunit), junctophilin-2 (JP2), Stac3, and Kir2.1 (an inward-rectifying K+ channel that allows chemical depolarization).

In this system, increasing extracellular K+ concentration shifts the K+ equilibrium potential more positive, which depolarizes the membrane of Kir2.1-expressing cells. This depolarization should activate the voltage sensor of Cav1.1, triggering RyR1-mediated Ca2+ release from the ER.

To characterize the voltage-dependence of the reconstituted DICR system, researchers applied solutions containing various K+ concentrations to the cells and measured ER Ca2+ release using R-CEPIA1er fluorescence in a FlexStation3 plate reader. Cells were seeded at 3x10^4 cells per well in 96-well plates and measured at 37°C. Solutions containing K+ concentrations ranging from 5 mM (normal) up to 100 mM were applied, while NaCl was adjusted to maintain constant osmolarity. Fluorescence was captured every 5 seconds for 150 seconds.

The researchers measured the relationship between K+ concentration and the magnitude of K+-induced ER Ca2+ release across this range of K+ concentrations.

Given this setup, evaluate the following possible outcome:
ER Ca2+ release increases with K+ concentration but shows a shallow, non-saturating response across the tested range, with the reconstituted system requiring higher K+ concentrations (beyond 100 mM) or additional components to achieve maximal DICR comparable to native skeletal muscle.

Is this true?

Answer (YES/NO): NO